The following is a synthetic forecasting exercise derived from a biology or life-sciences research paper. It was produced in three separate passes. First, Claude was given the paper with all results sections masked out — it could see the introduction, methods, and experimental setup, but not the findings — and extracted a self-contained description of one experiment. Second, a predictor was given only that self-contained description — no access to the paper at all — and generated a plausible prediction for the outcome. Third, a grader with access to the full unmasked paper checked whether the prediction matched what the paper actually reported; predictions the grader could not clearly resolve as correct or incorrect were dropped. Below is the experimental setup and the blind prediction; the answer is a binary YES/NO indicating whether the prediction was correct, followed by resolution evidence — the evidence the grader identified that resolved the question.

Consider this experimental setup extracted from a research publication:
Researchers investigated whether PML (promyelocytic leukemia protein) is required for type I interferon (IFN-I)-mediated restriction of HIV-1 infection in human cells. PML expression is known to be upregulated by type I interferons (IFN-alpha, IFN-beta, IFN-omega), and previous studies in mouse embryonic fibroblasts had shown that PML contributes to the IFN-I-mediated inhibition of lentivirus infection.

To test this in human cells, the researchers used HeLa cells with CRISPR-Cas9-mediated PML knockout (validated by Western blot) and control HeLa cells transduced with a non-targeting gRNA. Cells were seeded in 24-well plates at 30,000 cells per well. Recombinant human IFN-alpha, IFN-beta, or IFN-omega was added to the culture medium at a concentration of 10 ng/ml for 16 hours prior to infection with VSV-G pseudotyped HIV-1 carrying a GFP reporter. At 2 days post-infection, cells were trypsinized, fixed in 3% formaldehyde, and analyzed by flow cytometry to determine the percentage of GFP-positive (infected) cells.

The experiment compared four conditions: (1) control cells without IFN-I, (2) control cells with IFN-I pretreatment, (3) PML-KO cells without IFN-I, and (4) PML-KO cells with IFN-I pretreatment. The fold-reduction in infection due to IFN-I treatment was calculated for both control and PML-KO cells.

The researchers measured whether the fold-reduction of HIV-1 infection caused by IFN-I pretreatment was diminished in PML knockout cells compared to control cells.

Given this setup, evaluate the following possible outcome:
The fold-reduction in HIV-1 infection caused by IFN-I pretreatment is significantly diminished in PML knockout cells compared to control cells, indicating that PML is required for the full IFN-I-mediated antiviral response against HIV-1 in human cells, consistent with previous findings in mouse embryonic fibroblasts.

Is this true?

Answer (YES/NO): NO